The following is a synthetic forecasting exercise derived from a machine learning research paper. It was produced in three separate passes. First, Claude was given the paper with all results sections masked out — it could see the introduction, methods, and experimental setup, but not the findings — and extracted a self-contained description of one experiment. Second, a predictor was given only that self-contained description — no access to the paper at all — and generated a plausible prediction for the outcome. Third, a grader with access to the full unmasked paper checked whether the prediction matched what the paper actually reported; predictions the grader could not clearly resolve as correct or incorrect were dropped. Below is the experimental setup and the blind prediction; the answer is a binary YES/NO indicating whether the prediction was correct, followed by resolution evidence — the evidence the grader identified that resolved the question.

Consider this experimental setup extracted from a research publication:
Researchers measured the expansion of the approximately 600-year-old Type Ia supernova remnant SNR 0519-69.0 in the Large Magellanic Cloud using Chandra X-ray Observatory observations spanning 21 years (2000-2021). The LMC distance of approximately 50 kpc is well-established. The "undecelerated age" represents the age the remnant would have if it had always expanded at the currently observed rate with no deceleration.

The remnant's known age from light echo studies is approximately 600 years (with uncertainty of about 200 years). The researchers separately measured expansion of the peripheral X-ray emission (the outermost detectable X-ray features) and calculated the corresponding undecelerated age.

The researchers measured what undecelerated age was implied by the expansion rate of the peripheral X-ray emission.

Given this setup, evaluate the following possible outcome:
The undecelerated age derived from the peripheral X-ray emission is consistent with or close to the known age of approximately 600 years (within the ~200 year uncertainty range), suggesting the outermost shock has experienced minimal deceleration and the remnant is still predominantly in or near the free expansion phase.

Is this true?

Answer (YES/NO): YES